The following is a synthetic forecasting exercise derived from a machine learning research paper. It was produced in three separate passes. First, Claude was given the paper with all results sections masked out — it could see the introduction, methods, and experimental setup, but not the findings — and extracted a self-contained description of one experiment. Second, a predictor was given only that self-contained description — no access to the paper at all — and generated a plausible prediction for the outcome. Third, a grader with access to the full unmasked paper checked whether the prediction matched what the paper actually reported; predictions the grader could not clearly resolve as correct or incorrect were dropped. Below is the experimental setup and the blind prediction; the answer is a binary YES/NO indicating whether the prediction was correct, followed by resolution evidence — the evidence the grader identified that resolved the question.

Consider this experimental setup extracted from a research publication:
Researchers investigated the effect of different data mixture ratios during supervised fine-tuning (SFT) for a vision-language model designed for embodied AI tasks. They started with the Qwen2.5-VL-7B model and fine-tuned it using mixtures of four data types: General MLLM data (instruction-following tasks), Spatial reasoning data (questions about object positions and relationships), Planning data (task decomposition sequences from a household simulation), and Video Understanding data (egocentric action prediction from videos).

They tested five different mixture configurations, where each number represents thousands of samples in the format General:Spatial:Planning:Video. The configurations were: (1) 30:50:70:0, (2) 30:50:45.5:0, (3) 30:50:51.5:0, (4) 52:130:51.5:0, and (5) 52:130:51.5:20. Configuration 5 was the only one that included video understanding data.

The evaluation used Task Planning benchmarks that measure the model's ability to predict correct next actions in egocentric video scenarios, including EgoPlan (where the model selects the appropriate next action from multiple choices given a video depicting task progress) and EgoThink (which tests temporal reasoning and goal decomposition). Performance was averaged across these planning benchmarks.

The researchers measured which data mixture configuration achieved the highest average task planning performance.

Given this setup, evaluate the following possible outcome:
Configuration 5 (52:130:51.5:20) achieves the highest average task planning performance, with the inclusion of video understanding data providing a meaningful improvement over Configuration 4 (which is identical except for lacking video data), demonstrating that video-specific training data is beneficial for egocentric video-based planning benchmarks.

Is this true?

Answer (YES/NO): YES